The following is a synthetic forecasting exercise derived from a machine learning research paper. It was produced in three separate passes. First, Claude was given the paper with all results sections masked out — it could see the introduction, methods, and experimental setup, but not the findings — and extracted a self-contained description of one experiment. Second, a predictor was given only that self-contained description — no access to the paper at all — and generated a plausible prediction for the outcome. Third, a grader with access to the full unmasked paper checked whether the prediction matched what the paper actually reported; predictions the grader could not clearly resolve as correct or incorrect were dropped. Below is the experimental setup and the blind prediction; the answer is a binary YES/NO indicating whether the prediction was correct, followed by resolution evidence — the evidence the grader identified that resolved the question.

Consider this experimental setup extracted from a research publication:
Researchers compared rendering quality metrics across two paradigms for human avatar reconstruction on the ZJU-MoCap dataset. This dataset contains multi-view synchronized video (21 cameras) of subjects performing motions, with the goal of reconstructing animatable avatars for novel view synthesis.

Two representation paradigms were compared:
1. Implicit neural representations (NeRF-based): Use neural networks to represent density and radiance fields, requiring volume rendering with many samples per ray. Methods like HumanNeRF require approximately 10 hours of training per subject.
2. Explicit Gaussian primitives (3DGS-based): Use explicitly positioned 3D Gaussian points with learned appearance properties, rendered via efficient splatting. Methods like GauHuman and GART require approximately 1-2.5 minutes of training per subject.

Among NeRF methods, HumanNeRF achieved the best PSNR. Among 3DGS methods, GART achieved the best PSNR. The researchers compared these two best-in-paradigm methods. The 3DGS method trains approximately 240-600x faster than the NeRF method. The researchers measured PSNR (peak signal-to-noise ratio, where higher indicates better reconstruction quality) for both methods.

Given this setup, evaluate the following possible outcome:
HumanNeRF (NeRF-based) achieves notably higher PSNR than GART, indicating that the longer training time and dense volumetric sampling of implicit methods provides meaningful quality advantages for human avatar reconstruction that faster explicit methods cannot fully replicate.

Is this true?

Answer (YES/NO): NO